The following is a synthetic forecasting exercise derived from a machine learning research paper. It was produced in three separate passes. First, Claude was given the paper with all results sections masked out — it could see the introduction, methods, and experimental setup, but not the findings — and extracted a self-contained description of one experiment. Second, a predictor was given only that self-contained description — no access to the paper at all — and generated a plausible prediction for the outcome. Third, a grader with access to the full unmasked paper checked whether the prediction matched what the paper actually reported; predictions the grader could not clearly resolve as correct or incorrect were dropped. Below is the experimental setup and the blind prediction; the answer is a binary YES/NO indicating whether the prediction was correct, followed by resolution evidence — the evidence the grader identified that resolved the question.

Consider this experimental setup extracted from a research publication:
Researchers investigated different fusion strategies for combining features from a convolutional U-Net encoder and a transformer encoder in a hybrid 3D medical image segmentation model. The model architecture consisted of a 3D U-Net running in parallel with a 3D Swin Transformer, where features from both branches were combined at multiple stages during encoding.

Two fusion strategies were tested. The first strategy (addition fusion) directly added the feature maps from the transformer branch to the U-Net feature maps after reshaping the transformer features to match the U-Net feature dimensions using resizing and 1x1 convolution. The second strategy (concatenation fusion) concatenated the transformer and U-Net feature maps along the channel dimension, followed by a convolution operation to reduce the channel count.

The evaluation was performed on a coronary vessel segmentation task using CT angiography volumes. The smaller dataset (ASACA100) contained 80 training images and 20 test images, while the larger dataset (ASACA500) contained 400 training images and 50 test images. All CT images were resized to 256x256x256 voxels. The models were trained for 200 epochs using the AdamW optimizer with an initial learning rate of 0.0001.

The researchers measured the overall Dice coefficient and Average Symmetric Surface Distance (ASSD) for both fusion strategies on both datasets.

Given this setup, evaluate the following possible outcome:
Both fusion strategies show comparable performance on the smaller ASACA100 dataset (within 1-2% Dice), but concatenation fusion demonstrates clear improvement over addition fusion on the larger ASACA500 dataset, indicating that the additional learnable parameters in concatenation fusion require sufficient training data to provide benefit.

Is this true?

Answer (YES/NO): NO